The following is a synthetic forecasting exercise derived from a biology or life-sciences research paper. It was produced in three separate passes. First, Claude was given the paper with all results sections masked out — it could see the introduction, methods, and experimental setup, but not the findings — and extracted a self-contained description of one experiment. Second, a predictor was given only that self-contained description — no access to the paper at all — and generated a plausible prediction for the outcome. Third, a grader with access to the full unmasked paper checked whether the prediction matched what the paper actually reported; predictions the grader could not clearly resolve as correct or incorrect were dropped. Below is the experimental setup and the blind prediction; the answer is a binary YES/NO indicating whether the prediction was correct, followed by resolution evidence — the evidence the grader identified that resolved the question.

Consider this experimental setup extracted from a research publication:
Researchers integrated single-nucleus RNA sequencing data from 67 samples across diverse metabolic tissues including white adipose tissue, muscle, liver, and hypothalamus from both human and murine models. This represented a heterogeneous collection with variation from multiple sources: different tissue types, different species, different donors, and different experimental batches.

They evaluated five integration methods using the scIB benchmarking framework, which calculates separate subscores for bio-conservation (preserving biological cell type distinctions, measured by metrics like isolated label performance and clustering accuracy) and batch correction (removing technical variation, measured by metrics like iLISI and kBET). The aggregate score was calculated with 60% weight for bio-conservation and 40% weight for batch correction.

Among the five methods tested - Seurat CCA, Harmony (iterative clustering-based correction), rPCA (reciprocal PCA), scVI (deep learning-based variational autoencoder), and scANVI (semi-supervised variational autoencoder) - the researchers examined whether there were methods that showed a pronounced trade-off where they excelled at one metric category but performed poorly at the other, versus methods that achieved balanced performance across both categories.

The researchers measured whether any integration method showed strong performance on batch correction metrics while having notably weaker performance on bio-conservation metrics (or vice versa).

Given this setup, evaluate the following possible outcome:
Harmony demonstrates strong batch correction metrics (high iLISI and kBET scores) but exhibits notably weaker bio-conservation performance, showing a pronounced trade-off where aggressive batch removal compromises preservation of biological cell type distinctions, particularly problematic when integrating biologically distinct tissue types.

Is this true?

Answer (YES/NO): NO